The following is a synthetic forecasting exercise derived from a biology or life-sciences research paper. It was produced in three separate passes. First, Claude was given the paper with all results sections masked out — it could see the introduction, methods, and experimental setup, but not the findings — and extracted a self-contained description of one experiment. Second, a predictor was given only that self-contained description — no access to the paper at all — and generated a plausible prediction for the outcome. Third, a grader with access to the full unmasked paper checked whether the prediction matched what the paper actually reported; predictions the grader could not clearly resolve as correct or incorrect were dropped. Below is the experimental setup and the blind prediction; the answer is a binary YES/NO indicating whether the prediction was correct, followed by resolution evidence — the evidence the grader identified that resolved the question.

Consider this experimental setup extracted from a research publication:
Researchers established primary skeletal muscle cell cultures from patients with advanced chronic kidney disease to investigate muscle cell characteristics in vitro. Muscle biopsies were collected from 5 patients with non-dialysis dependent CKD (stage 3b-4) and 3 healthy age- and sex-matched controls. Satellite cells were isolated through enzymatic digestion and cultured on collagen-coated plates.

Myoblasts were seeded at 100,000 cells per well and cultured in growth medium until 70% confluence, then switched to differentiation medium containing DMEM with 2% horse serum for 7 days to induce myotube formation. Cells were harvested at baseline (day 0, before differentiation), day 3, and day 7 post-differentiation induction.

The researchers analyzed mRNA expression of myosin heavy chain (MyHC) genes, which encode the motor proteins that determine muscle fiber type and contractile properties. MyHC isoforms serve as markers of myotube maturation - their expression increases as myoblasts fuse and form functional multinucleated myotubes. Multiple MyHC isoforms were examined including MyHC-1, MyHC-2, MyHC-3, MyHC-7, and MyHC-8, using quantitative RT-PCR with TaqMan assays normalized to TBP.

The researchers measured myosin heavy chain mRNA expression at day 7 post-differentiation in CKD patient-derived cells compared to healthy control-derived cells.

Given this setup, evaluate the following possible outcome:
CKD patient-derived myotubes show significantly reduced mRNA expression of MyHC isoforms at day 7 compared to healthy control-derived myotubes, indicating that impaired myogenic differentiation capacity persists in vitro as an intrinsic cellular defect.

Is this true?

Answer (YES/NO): NO